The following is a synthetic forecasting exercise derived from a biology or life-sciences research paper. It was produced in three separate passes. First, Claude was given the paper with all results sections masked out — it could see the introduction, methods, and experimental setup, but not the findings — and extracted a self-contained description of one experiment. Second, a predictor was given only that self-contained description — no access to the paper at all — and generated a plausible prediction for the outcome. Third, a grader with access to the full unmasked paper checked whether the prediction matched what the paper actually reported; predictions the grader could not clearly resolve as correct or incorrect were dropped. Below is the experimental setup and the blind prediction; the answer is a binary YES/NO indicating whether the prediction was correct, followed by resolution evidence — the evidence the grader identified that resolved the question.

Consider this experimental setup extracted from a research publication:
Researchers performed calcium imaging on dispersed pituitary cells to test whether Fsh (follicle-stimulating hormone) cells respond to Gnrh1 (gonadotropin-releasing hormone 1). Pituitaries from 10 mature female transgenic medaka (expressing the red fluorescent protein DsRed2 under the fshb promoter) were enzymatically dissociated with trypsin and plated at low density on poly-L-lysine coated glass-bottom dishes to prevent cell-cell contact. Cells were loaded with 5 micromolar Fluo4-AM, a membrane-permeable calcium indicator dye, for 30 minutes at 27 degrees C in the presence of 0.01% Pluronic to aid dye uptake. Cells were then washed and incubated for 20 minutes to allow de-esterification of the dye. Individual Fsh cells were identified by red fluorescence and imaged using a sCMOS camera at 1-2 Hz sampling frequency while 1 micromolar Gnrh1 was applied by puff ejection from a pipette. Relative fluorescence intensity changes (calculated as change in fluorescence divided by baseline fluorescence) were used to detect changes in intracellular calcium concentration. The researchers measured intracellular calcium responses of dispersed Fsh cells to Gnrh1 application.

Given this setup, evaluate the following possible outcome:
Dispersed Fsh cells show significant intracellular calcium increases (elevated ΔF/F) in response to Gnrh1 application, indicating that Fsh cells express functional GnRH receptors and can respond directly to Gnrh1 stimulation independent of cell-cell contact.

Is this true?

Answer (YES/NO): NO